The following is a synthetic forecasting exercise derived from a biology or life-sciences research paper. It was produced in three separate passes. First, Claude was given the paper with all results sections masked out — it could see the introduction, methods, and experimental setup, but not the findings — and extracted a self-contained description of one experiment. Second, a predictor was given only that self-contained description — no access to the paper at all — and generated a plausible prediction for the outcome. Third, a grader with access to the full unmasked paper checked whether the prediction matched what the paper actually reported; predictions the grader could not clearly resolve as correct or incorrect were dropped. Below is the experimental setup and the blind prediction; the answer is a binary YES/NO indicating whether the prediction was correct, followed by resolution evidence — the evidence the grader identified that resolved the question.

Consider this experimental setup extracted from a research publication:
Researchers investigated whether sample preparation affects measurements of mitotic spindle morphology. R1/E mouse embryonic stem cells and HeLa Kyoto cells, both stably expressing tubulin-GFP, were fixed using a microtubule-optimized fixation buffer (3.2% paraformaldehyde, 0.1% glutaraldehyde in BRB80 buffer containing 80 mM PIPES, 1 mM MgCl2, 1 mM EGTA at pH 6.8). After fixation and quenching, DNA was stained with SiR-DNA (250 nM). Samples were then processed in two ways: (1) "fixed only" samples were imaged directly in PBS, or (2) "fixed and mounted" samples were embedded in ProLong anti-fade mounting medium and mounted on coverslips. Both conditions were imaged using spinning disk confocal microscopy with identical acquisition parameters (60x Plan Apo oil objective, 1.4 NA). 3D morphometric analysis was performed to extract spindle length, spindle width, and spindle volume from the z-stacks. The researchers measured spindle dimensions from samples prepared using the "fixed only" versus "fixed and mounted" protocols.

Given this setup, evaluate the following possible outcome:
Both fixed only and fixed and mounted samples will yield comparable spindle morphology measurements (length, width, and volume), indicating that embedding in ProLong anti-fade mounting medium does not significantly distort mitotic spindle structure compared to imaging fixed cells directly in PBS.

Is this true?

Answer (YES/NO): NO